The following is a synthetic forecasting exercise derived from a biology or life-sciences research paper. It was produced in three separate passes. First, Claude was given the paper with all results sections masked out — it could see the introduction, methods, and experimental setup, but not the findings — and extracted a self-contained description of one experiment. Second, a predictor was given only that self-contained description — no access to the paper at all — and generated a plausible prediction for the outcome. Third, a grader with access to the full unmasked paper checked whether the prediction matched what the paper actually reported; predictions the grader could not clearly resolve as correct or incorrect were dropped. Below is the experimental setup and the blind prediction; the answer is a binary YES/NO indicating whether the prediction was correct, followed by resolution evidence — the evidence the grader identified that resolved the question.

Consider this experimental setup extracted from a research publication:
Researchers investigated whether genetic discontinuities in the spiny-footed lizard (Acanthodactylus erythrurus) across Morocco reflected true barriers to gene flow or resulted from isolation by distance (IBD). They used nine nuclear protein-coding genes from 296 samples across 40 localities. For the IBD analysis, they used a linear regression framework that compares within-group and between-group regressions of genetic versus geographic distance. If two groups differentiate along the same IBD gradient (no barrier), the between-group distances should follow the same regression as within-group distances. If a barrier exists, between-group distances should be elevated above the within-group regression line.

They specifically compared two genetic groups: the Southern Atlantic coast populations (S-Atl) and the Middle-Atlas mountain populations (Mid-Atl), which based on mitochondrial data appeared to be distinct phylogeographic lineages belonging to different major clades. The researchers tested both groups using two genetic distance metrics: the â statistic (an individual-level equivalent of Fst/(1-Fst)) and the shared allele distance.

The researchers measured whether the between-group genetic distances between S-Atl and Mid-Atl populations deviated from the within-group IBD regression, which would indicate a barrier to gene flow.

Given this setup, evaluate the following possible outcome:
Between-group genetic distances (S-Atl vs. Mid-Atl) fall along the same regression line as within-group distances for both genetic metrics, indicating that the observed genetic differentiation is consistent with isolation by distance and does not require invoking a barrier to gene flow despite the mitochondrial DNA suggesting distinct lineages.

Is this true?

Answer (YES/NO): YES